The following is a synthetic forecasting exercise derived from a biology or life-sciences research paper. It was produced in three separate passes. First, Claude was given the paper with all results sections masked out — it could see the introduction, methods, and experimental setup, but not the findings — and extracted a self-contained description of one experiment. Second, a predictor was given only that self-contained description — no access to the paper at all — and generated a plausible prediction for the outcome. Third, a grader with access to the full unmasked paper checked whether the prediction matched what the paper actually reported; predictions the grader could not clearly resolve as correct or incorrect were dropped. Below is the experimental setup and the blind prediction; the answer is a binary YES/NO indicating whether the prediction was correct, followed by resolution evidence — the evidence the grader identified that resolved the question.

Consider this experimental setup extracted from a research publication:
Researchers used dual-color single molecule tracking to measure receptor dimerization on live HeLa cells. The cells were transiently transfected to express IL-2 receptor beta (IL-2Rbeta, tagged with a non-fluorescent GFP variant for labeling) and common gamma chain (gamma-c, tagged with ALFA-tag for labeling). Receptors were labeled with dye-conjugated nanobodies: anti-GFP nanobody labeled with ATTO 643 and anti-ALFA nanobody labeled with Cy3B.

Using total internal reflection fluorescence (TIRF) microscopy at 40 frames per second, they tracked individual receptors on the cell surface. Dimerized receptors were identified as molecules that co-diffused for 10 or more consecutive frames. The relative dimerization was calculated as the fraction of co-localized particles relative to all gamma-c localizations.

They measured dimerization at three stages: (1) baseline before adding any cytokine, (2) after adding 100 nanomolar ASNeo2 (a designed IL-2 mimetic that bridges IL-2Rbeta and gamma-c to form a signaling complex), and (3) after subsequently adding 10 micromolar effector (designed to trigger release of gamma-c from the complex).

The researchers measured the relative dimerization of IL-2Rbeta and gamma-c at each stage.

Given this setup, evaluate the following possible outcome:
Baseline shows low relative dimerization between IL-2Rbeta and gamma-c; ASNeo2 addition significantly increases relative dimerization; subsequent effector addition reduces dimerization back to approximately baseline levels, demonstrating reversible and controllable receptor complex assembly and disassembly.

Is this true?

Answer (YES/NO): YES